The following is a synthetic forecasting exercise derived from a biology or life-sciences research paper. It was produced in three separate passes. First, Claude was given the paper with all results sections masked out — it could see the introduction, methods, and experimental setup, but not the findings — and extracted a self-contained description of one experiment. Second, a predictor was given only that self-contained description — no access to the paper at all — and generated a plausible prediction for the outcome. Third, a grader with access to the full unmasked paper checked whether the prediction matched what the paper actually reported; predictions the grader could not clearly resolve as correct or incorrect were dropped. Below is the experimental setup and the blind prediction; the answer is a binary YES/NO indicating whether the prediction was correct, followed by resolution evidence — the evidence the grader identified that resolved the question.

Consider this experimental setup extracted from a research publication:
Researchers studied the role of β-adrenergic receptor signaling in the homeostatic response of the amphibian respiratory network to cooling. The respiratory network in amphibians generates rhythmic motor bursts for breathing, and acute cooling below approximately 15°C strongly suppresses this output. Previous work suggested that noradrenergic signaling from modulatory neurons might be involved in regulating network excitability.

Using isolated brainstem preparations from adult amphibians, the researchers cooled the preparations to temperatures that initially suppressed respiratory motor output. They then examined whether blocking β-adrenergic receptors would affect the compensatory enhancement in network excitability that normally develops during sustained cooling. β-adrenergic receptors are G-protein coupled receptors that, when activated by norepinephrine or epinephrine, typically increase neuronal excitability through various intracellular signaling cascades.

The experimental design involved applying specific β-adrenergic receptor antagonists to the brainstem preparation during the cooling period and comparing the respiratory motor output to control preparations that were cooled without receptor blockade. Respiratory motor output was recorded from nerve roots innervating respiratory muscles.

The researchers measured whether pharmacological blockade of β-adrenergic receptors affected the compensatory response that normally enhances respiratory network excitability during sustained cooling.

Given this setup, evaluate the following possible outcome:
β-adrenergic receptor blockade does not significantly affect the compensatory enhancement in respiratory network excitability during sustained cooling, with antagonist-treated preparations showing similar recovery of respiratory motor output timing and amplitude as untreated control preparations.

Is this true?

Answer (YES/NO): NO